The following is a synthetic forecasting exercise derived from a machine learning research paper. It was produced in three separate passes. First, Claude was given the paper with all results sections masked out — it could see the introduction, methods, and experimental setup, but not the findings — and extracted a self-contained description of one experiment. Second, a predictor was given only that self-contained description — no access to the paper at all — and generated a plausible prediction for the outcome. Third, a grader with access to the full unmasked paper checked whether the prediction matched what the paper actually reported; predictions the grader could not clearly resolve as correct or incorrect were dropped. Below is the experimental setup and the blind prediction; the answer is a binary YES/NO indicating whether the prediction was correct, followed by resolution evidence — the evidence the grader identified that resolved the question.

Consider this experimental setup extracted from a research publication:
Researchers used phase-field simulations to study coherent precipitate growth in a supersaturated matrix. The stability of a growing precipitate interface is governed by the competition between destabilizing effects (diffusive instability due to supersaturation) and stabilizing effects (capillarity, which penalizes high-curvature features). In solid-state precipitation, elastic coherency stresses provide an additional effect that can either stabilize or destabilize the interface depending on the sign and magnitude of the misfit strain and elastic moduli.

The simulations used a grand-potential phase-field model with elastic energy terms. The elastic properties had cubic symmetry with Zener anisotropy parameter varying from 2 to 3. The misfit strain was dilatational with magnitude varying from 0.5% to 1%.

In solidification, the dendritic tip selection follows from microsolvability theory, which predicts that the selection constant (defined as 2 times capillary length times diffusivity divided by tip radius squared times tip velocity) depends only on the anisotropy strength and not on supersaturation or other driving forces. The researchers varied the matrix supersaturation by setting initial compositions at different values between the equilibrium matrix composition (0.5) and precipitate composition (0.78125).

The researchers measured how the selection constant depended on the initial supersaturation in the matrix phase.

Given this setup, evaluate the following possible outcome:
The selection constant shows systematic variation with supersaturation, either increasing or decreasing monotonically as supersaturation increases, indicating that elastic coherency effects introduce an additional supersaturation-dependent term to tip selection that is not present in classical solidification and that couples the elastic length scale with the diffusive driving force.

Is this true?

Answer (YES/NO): YES